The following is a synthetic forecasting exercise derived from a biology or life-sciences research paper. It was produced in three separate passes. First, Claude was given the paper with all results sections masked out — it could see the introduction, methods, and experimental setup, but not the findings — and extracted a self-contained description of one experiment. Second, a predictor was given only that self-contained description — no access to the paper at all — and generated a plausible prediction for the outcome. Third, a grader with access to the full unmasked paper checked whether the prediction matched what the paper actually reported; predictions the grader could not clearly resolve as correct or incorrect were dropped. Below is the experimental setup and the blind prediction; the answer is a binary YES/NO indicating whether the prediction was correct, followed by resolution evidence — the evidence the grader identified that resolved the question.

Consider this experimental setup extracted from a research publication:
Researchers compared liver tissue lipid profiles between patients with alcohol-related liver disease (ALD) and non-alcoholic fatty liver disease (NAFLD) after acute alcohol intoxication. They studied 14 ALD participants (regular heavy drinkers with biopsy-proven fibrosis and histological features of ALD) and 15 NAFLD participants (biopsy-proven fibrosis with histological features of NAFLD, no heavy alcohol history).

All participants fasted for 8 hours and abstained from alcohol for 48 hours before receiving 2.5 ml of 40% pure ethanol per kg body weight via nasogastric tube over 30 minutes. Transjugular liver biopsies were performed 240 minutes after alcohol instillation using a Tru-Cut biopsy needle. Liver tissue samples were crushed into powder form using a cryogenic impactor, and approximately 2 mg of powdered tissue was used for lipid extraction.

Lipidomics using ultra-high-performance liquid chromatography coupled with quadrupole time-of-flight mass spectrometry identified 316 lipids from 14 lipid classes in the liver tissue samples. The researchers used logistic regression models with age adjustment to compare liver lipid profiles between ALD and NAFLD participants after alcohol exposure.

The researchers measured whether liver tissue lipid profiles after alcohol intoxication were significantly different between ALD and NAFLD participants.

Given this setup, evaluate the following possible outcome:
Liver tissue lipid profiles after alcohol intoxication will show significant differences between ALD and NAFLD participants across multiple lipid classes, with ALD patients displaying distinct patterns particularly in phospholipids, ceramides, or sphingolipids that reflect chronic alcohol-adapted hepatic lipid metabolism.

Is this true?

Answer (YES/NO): NO